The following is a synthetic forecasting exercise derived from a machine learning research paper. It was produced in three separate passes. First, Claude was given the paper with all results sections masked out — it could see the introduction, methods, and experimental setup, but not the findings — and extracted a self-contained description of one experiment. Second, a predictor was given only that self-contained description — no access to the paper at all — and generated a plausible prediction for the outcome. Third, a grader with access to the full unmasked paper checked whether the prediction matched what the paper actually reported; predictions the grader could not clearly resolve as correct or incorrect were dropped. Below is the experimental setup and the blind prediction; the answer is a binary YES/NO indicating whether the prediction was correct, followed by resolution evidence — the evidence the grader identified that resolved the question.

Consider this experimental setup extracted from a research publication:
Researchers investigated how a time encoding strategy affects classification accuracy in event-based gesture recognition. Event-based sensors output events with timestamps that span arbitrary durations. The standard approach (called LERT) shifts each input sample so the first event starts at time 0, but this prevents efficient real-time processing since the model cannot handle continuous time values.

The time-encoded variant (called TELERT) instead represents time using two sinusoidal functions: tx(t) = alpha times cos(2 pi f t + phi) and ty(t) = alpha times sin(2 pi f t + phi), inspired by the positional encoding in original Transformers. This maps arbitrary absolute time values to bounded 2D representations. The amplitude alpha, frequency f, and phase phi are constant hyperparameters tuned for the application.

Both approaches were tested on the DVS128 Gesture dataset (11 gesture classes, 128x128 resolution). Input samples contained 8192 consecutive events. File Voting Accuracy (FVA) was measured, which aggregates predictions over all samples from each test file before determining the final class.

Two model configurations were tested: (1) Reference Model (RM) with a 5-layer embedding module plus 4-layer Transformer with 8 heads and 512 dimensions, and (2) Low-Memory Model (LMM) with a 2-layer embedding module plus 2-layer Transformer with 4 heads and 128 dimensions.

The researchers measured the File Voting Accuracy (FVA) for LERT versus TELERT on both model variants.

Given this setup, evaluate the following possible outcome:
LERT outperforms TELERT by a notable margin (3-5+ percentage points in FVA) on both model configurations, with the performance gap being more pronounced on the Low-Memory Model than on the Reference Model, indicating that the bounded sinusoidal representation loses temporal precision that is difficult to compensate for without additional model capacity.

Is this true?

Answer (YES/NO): NO